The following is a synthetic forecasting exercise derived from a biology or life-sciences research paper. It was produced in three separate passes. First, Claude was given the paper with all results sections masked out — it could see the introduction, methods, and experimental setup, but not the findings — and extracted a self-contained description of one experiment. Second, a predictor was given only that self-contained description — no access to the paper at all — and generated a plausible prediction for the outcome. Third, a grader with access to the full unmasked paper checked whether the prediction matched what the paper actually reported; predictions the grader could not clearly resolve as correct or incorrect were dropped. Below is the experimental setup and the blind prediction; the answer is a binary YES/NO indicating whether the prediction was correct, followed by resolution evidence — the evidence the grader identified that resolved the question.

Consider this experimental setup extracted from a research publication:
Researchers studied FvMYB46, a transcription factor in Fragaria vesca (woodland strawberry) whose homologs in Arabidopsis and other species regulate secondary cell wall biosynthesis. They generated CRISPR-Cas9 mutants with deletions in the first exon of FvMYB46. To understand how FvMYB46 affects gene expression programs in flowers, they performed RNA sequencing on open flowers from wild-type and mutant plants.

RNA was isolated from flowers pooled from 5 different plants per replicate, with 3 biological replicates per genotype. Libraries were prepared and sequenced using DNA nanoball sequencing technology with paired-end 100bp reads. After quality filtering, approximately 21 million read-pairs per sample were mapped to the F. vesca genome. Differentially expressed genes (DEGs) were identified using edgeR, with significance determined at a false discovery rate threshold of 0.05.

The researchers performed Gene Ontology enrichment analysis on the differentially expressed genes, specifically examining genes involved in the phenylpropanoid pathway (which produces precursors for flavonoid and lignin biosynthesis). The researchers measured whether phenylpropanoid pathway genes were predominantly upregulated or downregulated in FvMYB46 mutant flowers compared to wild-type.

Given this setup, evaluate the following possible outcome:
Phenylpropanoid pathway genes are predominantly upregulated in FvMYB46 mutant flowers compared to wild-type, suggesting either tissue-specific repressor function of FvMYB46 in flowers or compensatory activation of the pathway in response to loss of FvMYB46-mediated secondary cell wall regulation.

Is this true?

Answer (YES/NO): NO